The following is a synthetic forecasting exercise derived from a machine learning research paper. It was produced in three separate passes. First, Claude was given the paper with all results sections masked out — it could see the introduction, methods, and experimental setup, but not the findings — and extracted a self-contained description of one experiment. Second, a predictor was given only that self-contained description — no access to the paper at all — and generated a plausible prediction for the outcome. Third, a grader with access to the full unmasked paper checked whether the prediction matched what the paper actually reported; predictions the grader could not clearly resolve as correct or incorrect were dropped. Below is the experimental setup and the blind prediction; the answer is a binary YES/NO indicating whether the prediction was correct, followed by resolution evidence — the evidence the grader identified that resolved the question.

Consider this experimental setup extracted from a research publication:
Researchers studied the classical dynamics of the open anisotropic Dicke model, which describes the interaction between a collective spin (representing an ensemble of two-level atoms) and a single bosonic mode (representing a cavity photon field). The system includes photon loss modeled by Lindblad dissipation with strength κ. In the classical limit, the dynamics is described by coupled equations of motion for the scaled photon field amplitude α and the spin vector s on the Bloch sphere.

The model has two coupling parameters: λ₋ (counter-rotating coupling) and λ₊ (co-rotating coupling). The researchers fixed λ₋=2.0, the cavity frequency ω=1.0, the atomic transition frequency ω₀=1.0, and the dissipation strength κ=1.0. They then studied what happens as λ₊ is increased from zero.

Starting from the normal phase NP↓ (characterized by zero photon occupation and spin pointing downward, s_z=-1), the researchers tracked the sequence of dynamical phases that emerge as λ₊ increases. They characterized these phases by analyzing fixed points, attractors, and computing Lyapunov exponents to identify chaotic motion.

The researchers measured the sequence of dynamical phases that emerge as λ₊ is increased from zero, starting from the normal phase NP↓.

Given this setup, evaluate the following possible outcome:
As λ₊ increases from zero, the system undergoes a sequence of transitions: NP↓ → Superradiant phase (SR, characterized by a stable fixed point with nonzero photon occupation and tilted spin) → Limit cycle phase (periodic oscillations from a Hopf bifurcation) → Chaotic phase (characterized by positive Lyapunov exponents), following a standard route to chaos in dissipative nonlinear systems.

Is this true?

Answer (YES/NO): YES